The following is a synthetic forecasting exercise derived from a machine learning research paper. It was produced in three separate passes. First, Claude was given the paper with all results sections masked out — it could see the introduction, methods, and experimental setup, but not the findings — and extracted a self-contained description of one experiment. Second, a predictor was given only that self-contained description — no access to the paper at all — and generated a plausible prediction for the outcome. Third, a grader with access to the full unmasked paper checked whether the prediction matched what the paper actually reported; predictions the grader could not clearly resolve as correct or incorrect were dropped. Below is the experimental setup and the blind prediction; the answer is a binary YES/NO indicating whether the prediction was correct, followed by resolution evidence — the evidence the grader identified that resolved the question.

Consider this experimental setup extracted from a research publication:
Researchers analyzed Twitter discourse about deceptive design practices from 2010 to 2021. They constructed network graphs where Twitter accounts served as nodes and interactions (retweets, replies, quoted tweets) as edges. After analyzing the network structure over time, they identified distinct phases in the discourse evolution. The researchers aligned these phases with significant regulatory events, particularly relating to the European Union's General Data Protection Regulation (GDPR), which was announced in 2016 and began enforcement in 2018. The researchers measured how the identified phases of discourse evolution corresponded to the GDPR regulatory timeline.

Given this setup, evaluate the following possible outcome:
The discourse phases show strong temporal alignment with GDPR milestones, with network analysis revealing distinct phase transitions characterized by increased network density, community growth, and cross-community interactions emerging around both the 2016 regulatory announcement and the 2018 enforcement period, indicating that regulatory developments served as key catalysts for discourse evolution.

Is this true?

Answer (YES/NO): YES